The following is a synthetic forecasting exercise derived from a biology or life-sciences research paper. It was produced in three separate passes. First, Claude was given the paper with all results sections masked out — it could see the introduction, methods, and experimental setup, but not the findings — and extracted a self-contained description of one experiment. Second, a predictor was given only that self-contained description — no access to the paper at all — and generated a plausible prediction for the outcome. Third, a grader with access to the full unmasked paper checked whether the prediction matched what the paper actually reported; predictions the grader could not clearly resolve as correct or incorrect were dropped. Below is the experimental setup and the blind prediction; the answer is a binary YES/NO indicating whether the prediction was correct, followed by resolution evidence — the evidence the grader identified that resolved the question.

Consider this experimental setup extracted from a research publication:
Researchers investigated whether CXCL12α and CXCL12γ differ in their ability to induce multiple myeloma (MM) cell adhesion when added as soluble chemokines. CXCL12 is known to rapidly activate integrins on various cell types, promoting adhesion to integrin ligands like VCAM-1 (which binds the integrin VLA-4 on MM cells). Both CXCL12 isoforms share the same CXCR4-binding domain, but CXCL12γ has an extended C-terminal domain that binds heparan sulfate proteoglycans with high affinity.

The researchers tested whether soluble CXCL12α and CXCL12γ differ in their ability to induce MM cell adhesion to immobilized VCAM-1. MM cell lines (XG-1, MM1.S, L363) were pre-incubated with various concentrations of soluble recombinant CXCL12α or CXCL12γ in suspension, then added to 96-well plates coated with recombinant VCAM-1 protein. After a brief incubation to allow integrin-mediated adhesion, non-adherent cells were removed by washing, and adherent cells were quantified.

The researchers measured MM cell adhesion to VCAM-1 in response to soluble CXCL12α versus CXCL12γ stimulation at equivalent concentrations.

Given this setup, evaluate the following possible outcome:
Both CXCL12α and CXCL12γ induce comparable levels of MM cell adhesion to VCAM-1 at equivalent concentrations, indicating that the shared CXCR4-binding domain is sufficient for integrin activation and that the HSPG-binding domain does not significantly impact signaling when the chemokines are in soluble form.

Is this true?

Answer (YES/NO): NO